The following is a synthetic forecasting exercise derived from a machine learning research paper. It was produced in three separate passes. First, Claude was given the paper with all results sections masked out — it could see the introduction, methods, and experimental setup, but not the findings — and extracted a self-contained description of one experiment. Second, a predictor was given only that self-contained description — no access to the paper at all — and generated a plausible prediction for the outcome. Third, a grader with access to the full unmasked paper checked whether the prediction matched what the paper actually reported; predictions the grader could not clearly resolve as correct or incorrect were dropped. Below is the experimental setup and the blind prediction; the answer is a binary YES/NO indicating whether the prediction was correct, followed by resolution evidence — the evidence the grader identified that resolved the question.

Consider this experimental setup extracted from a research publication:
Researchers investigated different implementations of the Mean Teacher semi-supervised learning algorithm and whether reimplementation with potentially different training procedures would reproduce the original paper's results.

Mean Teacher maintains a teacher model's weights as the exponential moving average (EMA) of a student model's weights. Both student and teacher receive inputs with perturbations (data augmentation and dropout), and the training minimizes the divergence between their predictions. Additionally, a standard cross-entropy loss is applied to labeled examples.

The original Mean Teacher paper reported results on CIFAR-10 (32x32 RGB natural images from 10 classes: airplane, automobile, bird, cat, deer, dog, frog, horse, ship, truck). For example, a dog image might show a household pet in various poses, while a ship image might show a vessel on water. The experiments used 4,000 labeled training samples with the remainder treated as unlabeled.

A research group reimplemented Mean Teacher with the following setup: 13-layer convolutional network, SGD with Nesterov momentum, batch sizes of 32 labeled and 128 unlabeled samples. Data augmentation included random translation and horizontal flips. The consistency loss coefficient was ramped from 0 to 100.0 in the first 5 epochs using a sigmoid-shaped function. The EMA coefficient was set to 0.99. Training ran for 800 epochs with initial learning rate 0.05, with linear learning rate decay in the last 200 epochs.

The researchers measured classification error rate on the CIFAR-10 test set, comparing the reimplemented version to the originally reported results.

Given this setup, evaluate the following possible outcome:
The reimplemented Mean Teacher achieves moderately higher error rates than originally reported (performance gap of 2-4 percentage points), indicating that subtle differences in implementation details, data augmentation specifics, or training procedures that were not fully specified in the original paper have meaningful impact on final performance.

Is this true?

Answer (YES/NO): NO